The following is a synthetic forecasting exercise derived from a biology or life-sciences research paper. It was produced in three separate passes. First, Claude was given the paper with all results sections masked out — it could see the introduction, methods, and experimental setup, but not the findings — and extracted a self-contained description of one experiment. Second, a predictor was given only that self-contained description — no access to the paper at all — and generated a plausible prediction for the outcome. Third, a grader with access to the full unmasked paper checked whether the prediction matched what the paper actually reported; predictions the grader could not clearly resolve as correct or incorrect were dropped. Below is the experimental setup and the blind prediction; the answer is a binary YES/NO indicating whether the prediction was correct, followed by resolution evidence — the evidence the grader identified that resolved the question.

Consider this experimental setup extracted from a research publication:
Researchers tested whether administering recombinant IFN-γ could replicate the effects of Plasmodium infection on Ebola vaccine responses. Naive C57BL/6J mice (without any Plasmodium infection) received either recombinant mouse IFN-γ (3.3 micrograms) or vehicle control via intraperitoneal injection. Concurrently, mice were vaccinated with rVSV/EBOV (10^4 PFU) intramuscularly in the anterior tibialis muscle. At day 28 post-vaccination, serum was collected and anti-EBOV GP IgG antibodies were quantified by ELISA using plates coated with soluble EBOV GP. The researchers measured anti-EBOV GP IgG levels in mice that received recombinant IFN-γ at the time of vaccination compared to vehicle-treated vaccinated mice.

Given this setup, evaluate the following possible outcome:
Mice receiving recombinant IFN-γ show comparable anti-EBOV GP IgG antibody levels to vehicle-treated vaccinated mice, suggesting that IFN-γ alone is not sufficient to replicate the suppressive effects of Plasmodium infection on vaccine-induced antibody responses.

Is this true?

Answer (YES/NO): NO